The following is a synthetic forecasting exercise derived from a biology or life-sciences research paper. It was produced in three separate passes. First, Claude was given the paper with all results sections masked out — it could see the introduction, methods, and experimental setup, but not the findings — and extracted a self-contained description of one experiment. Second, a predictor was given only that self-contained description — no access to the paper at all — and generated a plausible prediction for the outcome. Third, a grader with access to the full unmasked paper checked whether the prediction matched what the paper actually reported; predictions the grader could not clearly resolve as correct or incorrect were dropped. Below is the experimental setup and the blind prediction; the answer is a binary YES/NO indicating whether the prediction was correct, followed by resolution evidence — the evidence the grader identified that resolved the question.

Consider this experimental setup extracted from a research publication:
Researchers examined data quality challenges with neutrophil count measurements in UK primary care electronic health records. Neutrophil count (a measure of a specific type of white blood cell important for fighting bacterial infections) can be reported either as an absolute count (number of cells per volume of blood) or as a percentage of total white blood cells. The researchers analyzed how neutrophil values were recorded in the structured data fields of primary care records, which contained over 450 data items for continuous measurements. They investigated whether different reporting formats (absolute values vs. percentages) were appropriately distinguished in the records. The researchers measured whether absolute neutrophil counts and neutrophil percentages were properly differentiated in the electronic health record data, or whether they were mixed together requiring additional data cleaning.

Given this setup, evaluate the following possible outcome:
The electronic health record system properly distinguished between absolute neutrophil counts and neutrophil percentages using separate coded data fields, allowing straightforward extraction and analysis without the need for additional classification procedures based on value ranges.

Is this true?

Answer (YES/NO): NO